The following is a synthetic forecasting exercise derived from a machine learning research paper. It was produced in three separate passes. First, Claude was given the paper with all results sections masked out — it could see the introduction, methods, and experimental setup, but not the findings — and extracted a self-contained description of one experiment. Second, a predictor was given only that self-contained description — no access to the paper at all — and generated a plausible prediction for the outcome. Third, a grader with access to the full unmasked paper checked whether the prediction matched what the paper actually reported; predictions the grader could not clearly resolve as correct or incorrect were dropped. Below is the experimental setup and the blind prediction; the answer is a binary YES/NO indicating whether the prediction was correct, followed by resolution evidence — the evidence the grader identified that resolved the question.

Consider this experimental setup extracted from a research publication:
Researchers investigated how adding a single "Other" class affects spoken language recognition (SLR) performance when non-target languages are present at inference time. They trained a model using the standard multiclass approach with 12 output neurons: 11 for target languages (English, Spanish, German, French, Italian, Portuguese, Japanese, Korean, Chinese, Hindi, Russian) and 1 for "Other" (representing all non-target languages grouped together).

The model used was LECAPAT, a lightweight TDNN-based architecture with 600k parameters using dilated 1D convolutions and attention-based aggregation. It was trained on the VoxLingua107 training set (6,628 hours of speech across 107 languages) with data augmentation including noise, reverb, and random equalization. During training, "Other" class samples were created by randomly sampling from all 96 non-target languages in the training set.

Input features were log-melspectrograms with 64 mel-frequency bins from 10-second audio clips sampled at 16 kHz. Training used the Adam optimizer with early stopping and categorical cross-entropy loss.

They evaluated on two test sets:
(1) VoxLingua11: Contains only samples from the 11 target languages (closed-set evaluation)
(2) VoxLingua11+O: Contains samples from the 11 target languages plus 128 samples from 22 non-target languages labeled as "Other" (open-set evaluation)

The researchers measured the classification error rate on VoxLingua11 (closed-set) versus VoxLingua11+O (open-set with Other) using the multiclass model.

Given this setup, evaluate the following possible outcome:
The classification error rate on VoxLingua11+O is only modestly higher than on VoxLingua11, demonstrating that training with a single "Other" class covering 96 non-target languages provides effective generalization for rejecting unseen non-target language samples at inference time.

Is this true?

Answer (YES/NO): NO